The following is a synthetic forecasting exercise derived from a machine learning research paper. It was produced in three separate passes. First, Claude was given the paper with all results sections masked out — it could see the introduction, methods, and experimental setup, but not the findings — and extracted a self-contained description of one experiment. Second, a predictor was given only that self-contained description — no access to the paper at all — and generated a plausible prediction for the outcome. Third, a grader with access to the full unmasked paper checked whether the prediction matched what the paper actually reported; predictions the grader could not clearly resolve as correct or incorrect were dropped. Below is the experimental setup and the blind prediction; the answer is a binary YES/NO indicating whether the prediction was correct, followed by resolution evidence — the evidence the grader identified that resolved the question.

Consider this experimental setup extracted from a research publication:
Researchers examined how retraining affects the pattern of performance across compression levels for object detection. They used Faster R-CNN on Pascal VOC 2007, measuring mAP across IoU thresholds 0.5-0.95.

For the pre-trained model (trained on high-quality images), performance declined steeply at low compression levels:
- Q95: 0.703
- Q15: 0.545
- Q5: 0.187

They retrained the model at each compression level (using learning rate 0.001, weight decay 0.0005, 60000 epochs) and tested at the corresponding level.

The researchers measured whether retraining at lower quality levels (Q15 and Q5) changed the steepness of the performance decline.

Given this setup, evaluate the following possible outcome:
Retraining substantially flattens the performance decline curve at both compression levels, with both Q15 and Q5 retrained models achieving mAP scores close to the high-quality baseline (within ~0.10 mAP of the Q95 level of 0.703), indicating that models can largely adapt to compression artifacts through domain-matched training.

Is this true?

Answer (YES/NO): NO